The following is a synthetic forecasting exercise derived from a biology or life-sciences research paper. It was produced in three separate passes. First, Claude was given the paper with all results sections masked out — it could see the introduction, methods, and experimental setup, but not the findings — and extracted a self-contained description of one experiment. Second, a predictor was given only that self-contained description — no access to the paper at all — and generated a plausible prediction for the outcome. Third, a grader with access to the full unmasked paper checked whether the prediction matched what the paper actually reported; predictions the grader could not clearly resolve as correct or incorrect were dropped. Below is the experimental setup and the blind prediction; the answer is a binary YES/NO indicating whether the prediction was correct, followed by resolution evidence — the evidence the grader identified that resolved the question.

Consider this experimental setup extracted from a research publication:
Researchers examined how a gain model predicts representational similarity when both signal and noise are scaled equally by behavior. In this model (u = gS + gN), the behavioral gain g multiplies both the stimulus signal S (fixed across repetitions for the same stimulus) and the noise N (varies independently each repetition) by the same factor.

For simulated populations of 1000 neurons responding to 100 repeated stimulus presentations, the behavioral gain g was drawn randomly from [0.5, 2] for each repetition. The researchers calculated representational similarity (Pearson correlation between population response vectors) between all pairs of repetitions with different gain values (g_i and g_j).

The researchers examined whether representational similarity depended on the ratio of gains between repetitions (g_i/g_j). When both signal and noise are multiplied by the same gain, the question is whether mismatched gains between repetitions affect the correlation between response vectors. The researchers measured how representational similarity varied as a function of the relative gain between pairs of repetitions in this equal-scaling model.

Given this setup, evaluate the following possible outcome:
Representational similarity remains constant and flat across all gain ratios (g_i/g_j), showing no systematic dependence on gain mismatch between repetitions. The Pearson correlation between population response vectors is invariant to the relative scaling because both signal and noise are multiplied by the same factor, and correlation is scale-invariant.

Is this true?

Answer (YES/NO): YES